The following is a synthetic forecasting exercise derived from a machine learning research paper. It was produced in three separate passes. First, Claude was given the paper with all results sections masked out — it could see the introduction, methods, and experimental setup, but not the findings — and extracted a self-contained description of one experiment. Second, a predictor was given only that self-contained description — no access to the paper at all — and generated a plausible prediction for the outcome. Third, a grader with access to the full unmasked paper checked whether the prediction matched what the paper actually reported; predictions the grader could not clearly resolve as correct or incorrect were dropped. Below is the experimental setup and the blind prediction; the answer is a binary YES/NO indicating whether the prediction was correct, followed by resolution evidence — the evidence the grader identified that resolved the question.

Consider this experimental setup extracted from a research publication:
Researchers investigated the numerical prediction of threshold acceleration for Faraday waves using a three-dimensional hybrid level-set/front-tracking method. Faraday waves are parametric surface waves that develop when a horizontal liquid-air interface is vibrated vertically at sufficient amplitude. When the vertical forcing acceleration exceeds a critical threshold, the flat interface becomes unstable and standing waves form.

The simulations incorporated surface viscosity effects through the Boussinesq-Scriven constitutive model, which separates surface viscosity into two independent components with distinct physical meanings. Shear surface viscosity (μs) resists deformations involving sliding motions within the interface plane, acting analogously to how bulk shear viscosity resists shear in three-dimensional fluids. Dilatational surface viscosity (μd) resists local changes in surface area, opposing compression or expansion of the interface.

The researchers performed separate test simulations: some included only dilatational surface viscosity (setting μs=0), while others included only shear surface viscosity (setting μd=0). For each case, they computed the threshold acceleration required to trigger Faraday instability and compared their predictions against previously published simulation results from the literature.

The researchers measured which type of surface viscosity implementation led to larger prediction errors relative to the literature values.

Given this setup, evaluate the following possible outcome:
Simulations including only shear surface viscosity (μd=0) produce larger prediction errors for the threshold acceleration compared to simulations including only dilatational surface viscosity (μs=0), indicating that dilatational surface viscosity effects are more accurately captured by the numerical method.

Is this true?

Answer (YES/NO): YES